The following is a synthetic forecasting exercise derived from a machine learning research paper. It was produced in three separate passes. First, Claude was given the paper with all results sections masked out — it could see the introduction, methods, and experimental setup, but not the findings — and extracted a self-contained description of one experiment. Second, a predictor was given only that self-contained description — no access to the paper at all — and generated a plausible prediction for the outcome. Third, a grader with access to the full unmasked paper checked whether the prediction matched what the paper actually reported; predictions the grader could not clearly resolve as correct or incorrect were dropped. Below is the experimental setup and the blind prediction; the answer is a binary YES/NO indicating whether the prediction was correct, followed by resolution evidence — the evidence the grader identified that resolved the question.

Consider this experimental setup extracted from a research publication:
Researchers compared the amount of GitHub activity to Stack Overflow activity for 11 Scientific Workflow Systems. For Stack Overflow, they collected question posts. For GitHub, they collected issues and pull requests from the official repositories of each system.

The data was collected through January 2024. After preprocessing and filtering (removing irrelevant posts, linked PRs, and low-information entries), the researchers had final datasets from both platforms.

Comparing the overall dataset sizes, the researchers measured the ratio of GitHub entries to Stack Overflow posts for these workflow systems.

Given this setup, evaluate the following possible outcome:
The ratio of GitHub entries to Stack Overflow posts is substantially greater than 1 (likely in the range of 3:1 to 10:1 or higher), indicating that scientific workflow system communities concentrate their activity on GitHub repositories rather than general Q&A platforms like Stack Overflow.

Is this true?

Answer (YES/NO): YES